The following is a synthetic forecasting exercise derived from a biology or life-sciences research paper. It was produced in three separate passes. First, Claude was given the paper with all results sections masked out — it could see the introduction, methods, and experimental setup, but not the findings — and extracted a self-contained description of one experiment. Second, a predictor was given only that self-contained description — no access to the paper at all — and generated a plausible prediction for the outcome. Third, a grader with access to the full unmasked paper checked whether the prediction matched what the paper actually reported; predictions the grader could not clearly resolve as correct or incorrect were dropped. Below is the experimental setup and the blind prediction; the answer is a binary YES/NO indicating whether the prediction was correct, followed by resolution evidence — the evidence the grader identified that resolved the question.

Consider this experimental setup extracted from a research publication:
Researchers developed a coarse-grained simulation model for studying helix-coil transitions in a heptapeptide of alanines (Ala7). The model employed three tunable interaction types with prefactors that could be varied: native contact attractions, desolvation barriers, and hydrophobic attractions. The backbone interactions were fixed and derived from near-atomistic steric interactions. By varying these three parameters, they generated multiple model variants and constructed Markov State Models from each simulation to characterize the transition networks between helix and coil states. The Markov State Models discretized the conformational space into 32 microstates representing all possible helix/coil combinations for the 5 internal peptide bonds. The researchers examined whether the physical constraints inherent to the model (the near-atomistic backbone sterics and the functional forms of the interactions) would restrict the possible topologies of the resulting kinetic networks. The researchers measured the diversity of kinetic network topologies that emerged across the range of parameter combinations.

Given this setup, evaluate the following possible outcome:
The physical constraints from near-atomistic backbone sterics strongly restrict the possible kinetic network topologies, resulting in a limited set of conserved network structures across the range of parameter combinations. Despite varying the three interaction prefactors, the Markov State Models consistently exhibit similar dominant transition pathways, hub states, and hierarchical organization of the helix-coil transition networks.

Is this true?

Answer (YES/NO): NO